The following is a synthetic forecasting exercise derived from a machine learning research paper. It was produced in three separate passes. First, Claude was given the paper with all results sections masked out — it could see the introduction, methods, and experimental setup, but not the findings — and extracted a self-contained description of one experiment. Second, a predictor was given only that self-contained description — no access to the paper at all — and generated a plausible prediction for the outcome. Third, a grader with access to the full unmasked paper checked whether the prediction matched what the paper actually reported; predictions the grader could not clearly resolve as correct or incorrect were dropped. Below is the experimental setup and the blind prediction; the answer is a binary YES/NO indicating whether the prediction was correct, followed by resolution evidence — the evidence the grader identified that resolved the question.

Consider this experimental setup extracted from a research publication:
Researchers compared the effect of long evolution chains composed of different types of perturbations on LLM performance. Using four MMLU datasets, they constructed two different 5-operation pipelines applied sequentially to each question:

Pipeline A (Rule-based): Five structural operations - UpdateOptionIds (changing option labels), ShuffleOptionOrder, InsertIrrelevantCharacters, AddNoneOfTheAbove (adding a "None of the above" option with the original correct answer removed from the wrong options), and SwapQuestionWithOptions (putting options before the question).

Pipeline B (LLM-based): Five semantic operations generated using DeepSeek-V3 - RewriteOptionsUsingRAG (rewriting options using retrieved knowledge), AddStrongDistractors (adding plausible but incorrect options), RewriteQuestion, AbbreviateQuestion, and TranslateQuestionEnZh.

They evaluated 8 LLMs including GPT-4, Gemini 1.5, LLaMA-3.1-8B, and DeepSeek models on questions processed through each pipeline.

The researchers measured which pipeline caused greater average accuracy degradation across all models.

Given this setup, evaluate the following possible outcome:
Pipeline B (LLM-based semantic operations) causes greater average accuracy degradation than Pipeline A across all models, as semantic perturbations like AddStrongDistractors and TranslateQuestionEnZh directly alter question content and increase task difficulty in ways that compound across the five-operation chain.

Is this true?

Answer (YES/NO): NO